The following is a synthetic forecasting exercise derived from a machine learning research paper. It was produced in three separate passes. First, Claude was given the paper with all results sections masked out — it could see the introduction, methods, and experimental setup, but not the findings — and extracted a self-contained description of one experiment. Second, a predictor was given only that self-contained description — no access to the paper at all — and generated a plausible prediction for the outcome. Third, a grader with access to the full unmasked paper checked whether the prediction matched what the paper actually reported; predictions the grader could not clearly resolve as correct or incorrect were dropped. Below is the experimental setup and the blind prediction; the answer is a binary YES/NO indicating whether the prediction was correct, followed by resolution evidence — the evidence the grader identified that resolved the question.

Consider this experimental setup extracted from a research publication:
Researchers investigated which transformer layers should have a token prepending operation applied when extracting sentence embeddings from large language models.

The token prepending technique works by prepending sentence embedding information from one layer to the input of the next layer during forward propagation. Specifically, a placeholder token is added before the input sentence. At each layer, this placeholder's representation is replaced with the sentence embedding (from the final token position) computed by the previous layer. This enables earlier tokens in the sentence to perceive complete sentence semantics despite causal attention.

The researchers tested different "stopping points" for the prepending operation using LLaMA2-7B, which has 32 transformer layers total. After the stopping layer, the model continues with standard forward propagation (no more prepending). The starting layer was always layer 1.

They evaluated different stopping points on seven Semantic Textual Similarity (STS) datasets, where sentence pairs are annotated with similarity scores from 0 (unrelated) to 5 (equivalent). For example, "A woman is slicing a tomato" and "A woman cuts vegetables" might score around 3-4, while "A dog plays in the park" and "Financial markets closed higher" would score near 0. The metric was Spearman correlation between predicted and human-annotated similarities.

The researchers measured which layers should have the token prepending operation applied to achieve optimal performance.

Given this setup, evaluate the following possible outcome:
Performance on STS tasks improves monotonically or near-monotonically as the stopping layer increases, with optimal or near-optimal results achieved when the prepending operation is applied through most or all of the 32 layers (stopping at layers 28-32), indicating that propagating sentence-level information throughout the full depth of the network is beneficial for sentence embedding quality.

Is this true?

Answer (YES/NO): NO